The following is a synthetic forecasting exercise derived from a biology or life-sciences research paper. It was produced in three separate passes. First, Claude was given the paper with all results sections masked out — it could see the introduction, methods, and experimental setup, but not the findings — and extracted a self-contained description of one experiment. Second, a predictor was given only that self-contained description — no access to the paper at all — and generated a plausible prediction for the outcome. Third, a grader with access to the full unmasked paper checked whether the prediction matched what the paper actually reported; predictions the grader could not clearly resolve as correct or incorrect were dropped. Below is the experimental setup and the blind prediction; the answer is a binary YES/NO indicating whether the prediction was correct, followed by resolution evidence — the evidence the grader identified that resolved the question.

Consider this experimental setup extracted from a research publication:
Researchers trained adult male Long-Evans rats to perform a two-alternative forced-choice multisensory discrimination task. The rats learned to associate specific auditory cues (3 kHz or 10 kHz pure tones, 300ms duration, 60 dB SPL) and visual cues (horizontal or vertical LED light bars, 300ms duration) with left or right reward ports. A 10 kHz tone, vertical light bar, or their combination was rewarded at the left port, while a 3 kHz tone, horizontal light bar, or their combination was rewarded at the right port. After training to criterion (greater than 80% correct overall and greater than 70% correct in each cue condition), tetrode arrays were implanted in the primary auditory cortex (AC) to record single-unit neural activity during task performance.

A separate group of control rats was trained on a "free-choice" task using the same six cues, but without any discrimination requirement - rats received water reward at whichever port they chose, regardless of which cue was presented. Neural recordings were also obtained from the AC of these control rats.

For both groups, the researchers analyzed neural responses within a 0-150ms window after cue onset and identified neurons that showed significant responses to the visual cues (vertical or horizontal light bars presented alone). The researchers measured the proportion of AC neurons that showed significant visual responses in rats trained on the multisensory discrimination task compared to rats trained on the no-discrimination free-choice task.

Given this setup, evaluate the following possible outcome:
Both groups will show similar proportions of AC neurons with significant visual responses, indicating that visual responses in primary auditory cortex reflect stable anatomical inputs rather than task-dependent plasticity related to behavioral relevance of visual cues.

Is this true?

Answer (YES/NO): NO